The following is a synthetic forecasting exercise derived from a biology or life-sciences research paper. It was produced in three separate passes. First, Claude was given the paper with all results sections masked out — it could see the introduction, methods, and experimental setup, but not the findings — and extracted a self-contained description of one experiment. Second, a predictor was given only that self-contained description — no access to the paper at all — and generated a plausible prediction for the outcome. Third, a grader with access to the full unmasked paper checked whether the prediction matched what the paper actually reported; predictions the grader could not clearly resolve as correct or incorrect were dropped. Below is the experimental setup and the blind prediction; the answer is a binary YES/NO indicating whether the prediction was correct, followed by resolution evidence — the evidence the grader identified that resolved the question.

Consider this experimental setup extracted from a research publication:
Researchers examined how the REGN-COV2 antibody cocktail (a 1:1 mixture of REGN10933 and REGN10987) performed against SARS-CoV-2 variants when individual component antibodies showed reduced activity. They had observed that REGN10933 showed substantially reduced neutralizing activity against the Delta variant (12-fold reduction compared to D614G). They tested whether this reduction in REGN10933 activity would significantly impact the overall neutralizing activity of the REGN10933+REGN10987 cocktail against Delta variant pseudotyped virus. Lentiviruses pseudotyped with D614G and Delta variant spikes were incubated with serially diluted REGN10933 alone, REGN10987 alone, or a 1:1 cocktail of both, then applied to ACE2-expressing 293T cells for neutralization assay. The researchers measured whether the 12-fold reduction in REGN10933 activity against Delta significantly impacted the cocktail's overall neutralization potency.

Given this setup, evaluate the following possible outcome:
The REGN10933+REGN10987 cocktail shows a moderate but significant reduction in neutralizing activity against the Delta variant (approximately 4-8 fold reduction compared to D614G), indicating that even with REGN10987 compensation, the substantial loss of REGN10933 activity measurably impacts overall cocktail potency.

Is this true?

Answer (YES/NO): NO